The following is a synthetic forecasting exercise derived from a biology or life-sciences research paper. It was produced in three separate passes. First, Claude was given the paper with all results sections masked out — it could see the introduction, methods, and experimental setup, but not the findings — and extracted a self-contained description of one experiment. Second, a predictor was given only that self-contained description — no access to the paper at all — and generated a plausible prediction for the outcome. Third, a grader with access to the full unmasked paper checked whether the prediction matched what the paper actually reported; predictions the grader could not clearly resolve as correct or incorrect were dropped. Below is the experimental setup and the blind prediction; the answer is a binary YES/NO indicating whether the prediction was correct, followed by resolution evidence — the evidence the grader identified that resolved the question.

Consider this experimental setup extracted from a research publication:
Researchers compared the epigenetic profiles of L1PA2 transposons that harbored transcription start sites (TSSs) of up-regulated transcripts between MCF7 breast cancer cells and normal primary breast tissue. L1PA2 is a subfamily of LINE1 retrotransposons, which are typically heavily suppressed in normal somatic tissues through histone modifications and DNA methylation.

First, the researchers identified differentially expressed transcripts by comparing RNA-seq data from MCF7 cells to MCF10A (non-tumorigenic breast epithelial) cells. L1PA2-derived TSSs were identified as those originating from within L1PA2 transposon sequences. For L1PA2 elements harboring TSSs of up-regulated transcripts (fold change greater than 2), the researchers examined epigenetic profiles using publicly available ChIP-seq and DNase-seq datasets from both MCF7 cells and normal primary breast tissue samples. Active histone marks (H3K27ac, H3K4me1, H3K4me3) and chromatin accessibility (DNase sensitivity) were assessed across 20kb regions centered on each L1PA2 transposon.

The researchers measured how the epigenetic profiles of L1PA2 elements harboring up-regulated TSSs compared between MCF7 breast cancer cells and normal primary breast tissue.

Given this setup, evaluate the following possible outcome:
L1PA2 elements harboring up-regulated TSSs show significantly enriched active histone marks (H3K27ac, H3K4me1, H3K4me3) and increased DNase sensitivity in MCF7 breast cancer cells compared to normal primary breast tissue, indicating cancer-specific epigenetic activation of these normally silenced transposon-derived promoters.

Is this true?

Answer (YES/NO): YES